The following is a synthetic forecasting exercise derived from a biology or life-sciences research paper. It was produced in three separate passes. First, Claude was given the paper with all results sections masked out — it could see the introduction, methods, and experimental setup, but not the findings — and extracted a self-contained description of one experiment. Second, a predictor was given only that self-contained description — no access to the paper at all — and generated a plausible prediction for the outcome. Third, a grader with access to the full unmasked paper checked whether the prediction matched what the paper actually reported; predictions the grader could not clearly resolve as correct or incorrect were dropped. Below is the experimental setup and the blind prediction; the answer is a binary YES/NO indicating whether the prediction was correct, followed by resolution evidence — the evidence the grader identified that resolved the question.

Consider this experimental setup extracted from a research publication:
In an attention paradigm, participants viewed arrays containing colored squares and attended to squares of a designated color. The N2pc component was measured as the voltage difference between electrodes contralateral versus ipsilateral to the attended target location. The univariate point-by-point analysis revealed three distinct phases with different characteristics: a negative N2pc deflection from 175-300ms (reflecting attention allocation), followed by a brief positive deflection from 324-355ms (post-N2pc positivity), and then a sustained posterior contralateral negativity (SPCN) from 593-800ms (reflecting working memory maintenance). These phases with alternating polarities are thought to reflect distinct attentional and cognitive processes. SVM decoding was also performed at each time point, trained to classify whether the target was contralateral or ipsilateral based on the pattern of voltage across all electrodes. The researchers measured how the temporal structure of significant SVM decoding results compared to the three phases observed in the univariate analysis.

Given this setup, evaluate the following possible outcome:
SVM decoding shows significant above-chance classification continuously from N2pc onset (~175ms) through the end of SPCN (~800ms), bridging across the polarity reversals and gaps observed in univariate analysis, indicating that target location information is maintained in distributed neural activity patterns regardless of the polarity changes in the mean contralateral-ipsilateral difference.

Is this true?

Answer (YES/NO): NO